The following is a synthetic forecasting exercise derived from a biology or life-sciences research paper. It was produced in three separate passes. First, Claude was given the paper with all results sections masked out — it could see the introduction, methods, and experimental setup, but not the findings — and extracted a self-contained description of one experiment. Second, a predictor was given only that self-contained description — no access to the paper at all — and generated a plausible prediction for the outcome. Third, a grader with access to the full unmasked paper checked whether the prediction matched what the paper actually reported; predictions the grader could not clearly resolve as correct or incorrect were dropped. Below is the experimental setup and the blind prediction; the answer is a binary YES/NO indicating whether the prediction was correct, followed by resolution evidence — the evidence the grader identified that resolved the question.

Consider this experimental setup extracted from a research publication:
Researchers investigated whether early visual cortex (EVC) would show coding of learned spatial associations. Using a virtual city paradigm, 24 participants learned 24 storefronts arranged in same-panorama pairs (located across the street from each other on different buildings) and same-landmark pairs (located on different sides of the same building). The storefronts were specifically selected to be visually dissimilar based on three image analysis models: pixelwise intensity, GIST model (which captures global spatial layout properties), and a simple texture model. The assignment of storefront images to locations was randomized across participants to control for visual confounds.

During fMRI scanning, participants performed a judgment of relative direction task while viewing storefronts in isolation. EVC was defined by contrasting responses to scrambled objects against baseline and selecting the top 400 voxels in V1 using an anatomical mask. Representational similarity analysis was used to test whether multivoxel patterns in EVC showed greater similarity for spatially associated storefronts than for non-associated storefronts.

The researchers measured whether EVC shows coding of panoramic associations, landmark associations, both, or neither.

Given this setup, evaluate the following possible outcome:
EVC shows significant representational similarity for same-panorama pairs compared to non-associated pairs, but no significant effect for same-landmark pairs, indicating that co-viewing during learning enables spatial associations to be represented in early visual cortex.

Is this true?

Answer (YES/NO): NO